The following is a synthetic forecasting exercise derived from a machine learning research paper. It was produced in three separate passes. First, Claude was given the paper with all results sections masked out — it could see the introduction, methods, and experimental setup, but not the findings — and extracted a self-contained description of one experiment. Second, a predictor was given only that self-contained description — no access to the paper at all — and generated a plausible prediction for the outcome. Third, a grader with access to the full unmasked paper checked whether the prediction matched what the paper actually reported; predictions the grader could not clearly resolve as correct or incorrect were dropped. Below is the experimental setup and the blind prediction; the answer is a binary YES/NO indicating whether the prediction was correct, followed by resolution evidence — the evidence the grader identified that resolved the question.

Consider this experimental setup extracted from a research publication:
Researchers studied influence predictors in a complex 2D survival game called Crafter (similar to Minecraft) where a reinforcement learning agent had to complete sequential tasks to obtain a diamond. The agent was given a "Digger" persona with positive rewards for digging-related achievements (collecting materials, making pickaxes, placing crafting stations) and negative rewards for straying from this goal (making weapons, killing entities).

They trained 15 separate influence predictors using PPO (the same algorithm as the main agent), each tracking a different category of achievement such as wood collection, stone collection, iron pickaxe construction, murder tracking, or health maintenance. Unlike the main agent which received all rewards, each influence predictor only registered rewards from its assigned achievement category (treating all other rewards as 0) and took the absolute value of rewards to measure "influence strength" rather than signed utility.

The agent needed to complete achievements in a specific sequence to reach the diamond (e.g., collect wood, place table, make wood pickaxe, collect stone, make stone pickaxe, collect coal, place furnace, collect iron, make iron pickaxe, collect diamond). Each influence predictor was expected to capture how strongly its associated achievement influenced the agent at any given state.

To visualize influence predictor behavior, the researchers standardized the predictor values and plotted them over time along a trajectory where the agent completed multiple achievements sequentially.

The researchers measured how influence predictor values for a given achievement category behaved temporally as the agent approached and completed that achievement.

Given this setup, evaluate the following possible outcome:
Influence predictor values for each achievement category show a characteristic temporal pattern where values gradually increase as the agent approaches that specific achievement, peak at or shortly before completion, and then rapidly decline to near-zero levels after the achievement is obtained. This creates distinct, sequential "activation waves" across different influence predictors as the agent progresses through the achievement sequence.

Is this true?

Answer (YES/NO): YES